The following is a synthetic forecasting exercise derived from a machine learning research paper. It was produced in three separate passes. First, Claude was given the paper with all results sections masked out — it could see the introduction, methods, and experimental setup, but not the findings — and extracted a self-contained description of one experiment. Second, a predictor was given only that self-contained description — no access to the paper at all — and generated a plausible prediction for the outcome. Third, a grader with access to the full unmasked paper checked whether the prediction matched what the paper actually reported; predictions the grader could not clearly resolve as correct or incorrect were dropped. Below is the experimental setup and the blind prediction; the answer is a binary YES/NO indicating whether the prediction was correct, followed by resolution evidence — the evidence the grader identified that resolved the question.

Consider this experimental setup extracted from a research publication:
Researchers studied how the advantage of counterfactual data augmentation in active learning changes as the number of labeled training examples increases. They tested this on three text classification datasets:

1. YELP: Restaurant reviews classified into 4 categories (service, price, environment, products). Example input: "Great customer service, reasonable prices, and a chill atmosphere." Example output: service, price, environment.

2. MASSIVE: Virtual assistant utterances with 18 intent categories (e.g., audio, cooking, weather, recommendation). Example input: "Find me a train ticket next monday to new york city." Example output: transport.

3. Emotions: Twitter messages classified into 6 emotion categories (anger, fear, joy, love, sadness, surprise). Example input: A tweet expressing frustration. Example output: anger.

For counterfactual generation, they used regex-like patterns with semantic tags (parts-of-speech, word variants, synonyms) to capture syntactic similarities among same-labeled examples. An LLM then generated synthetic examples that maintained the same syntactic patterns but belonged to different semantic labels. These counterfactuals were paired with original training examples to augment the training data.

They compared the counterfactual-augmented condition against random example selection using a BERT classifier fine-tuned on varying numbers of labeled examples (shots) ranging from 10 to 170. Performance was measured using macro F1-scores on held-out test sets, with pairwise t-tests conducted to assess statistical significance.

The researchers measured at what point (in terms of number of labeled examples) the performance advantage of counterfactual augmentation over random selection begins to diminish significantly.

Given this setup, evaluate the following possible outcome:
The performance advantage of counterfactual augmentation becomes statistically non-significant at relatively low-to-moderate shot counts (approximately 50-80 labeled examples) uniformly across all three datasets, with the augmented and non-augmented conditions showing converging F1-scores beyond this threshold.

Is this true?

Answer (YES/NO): NO